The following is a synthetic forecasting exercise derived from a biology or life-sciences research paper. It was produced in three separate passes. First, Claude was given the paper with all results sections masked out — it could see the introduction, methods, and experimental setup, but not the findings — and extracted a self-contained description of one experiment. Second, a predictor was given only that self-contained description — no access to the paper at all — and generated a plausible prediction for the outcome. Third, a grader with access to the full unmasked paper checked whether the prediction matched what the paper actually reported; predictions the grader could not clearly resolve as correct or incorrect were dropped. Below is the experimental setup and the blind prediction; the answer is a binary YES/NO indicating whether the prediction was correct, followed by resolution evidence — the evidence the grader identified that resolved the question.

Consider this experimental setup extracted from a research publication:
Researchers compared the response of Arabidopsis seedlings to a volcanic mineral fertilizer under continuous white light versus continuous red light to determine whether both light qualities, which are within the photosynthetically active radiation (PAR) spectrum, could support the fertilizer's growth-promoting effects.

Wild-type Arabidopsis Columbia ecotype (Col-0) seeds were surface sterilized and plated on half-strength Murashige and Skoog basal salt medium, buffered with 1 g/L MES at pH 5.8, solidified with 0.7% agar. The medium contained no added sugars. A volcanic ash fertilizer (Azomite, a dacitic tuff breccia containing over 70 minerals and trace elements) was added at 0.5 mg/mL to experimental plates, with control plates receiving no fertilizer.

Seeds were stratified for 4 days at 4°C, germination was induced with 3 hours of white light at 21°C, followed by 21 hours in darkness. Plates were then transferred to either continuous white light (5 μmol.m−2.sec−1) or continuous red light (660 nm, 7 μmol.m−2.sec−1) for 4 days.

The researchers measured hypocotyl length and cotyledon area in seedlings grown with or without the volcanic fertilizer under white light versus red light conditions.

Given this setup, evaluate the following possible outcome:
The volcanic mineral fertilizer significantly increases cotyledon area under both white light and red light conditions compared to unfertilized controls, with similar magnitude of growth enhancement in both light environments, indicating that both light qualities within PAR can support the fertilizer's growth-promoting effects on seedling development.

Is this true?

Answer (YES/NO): NO